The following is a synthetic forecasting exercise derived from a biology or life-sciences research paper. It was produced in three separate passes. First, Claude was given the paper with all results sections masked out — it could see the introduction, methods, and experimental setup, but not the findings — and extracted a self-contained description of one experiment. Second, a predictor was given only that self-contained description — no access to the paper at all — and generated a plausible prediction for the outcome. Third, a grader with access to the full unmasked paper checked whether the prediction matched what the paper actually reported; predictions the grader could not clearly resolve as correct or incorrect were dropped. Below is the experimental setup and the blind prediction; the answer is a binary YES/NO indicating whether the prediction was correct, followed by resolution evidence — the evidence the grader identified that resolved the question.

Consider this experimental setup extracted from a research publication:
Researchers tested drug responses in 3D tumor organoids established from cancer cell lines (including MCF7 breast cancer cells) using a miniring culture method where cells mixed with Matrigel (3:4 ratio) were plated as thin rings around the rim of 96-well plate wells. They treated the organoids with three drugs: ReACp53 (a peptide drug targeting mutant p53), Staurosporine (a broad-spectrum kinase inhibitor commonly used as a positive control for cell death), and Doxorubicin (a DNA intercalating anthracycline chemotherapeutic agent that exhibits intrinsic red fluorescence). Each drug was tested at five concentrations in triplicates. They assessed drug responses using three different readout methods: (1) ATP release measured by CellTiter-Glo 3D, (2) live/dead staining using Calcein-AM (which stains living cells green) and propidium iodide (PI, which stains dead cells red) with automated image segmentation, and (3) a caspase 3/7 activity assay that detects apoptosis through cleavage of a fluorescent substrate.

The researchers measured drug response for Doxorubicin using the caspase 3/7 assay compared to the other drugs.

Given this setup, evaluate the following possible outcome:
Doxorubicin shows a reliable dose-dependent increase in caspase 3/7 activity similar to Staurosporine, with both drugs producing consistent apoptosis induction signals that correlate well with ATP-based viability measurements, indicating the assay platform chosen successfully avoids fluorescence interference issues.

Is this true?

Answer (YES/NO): NO